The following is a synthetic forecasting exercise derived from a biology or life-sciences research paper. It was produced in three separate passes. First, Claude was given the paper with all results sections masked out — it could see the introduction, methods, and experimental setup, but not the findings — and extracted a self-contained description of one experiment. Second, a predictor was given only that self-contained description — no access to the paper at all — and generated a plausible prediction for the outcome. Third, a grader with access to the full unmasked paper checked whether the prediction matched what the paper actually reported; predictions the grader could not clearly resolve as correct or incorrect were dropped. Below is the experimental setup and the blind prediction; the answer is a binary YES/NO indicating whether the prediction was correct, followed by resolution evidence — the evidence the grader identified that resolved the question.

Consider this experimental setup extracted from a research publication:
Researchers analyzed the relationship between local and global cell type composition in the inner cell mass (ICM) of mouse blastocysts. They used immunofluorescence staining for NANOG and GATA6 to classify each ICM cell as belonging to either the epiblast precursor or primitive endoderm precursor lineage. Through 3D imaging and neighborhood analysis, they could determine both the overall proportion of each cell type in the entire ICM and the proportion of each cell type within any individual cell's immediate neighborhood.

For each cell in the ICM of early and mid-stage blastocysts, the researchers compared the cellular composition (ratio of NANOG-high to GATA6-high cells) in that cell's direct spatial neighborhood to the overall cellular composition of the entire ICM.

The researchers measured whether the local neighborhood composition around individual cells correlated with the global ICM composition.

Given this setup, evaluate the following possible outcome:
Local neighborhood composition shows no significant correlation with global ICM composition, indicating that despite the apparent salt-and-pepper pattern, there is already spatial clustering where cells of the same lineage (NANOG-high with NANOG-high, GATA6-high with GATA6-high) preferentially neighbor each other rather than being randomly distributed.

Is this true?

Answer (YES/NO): NO